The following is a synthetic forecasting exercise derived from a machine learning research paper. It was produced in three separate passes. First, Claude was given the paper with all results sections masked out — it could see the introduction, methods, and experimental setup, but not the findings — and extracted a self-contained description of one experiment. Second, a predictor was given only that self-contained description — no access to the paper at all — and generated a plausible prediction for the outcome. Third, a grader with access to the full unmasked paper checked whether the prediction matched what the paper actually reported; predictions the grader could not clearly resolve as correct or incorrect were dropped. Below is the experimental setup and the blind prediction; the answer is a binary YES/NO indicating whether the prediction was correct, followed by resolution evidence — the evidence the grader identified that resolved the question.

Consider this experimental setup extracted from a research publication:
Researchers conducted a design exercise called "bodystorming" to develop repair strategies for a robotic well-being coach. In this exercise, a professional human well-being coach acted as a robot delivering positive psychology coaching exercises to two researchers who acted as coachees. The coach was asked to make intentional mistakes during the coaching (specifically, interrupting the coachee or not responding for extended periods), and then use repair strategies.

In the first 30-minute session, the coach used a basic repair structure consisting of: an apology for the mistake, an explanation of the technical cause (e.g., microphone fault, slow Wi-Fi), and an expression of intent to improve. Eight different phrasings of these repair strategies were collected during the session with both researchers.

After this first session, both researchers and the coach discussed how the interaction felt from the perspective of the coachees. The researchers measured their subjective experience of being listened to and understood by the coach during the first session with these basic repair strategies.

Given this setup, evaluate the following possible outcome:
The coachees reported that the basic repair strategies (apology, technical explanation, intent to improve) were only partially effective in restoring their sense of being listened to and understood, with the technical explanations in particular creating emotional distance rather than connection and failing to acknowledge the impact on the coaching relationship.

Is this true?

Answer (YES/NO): NO